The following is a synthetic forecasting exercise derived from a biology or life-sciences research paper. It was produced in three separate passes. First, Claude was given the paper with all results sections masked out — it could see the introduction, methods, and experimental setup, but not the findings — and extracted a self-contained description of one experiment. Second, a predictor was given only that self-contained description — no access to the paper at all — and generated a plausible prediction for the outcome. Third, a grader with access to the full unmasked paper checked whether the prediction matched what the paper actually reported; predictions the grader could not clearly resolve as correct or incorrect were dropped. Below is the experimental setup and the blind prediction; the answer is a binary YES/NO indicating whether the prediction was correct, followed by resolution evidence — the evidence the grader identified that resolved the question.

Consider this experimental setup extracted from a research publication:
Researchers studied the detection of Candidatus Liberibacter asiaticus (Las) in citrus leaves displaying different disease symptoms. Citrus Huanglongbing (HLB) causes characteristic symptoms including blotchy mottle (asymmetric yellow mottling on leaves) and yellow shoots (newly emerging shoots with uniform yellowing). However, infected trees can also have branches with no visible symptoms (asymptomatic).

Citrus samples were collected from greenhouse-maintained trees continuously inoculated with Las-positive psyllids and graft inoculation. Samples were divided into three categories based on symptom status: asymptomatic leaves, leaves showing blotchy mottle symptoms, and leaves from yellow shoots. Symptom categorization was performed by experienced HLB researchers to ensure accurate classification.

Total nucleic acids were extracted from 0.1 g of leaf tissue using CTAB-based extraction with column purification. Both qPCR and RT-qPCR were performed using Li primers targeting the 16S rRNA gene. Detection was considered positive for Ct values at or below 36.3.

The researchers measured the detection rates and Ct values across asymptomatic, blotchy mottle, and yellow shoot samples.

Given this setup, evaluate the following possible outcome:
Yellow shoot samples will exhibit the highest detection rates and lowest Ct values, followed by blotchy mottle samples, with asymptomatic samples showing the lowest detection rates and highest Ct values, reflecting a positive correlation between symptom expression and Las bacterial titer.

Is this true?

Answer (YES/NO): NO